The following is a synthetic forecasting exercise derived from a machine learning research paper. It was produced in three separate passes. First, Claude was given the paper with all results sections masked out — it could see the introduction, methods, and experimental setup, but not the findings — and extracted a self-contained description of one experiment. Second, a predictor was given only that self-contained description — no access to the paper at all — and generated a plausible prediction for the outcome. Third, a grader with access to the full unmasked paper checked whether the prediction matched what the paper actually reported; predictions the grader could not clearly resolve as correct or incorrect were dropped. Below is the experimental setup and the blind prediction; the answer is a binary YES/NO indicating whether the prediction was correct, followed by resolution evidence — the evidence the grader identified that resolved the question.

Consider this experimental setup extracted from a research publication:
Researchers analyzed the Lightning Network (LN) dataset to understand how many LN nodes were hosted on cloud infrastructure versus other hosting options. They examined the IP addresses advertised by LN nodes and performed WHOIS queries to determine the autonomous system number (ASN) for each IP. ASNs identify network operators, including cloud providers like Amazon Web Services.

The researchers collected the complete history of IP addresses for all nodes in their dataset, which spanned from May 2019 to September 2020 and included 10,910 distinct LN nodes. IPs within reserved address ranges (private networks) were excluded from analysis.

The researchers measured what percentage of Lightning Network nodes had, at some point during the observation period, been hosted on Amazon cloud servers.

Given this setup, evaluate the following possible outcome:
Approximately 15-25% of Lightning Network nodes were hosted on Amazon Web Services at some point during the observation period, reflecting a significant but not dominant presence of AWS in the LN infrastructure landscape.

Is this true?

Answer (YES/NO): NO